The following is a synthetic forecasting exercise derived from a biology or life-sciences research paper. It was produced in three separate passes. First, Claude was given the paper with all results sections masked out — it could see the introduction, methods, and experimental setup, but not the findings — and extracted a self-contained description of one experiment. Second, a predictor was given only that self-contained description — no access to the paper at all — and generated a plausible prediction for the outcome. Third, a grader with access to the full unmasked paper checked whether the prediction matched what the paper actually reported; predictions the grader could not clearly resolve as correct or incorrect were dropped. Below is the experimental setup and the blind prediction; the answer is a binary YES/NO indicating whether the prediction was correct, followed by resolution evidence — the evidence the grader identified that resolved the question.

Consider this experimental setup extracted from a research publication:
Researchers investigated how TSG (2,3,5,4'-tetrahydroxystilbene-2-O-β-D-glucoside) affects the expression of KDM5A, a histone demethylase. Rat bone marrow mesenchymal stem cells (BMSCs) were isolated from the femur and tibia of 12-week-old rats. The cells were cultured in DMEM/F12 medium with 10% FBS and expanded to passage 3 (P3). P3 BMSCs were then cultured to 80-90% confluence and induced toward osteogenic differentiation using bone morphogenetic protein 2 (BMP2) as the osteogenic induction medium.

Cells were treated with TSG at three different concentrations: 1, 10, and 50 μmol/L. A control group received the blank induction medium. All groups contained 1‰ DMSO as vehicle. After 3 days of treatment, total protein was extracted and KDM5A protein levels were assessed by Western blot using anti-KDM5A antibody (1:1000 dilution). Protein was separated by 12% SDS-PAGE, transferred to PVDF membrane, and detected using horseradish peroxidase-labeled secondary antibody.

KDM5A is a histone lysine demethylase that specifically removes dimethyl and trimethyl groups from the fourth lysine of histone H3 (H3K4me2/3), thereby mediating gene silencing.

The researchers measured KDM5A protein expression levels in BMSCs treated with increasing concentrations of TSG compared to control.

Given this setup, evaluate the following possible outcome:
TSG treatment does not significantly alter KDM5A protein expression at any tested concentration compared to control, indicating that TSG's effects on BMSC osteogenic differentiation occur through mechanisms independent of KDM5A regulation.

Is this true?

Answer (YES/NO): NO